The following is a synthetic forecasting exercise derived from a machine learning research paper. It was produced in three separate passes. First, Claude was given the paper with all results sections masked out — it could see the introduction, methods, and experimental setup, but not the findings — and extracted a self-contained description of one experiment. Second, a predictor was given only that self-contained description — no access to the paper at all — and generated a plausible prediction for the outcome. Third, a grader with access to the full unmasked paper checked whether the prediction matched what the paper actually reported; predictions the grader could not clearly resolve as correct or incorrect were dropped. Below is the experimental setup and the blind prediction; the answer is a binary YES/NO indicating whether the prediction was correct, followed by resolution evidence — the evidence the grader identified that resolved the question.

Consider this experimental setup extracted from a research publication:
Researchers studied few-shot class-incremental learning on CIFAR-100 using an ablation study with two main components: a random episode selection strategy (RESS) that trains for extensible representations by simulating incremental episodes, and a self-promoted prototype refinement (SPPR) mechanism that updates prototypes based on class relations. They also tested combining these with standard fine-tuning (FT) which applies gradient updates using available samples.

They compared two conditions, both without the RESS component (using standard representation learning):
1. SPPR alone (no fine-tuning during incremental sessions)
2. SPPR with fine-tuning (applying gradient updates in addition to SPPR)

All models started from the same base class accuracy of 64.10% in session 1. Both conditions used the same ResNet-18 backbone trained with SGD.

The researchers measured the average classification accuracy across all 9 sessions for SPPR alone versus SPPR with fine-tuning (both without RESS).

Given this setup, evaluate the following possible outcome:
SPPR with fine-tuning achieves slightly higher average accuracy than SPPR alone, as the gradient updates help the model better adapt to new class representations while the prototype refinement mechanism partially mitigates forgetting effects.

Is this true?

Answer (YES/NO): NO